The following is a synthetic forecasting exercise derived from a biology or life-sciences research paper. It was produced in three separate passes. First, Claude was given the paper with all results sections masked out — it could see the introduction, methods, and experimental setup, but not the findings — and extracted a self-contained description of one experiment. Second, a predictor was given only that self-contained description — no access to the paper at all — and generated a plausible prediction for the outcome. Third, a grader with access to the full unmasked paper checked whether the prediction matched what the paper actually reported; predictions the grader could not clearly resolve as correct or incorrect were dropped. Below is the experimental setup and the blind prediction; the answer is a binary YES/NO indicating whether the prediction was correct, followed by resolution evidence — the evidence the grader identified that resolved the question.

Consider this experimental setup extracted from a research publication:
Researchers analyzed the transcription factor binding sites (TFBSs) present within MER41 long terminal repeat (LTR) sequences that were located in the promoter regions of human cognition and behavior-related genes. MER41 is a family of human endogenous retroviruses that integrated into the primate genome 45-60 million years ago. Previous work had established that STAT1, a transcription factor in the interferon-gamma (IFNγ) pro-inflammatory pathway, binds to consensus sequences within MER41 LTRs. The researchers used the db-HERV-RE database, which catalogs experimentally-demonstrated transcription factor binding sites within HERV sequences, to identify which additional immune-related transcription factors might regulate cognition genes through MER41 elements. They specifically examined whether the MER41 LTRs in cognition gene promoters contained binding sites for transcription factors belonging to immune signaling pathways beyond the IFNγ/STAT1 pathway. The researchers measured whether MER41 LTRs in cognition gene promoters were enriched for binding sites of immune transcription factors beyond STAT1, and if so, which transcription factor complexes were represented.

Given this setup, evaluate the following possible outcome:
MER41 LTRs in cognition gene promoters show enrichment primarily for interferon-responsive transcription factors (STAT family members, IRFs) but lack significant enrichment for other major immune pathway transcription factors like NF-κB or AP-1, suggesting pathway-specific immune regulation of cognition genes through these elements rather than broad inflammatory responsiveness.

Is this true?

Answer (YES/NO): NO